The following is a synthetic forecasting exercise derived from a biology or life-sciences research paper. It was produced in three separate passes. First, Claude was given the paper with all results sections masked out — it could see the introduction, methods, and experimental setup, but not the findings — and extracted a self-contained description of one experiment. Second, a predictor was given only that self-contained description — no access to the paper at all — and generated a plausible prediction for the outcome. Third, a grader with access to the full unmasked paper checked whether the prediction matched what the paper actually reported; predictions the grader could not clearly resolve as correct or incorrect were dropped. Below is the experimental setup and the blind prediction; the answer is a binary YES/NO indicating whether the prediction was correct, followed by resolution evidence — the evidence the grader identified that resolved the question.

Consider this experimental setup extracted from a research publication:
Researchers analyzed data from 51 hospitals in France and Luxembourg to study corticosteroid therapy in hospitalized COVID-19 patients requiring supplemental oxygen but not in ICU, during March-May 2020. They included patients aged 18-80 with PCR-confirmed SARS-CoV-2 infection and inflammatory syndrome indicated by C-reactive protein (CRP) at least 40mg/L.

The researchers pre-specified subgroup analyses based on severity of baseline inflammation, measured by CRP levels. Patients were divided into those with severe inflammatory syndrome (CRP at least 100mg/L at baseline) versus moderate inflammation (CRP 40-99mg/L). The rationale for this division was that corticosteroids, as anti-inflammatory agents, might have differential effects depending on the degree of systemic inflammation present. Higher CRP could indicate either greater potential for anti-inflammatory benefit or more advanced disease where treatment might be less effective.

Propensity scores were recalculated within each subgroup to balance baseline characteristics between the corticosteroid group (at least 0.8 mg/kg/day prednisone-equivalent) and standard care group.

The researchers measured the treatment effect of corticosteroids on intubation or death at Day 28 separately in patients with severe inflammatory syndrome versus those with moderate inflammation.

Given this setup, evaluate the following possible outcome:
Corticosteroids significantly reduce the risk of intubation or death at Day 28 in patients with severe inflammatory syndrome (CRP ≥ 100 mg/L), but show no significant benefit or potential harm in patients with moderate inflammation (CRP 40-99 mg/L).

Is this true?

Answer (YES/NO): YES